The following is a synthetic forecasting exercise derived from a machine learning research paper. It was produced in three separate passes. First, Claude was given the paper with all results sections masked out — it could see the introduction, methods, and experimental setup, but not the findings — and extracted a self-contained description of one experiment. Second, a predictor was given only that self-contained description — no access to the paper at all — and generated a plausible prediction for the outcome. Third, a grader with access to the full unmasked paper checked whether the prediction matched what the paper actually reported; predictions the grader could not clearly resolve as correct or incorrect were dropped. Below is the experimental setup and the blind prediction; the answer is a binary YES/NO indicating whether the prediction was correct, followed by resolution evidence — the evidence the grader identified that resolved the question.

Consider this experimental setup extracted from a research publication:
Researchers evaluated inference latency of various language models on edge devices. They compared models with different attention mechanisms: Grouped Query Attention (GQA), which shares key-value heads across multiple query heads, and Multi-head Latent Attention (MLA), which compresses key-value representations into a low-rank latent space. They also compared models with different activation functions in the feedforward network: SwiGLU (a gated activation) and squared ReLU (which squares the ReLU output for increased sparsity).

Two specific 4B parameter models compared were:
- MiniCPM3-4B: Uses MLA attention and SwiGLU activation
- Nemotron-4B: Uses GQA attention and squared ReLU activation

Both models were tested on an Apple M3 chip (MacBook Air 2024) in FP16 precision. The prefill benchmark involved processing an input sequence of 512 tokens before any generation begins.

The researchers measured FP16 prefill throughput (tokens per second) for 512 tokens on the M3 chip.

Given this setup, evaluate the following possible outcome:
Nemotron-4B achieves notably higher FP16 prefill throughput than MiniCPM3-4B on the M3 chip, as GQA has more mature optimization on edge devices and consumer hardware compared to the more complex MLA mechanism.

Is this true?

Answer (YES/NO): NO